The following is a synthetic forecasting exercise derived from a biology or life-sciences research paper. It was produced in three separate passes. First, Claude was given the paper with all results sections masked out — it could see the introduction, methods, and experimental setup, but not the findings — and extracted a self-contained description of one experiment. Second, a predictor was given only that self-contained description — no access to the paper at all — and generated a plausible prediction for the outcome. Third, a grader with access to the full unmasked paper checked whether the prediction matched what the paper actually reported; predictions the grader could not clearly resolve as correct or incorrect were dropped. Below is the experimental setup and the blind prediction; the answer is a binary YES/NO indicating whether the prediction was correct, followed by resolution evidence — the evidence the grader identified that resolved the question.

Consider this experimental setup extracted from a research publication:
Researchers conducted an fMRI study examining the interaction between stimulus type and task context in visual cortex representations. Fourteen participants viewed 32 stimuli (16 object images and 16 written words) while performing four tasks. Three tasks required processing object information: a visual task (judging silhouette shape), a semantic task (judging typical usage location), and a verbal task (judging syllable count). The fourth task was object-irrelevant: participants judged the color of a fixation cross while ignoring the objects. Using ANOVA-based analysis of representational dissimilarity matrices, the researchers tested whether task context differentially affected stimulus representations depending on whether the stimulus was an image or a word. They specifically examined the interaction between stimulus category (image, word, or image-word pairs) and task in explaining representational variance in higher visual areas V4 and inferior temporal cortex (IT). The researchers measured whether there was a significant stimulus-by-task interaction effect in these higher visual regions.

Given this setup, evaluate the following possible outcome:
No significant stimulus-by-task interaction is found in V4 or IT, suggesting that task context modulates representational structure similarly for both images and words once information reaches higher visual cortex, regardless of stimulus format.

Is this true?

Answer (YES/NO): NO